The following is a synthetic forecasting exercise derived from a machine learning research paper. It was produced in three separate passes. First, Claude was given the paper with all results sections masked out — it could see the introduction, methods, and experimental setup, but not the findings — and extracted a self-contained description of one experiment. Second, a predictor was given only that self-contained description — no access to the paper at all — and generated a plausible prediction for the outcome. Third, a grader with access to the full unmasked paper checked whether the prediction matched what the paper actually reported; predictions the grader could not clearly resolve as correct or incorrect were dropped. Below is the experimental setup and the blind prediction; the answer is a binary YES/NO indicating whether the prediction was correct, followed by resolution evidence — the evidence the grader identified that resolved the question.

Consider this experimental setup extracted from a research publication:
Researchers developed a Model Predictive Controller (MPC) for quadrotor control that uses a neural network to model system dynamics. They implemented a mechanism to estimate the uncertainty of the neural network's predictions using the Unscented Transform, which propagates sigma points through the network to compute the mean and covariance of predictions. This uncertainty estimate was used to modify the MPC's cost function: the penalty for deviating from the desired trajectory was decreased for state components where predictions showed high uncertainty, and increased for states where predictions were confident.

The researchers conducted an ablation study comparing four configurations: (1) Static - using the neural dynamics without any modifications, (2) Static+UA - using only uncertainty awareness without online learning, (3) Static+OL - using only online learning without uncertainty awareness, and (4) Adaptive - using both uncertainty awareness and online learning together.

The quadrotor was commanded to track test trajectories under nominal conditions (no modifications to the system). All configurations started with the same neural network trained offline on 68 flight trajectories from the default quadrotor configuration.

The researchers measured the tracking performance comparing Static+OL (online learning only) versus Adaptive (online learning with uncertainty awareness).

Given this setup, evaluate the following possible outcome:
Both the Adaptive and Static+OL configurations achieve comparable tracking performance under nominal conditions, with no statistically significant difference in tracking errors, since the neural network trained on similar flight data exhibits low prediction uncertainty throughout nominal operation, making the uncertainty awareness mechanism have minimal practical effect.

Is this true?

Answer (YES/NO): NO